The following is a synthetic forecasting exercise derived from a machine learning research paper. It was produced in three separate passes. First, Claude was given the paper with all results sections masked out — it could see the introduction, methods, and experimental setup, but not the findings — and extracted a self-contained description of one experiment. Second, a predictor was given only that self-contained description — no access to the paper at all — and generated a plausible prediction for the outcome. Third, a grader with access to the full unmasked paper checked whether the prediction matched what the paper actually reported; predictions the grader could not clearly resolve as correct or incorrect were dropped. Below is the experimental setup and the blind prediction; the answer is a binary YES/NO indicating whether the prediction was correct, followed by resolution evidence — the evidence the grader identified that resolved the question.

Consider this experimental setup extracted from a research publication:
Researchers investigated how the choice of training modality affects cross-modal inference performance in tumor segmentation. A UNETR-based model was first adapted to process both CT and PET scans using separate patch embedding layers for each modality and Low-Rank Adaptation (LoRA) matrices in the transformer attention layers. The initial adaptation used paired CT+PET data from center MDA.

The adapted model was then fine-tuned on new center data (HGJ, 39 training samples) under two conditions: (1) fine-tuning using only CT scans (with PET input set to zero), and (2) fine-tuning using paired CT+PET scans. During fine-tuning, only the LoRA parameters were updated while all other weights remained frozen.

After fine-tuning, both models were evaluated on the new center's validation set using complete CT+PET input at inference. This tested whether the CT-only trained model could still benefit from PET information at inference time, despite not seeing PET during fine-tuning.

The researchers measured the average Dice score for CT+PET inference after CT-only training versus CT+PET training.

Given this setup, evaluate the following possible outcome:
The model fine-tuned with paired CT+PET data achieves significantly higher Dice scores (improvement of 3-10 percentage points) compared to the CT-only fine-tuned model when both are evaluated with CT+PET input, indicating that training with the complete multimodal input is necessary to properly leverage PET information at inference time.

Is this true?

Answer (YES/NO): NO